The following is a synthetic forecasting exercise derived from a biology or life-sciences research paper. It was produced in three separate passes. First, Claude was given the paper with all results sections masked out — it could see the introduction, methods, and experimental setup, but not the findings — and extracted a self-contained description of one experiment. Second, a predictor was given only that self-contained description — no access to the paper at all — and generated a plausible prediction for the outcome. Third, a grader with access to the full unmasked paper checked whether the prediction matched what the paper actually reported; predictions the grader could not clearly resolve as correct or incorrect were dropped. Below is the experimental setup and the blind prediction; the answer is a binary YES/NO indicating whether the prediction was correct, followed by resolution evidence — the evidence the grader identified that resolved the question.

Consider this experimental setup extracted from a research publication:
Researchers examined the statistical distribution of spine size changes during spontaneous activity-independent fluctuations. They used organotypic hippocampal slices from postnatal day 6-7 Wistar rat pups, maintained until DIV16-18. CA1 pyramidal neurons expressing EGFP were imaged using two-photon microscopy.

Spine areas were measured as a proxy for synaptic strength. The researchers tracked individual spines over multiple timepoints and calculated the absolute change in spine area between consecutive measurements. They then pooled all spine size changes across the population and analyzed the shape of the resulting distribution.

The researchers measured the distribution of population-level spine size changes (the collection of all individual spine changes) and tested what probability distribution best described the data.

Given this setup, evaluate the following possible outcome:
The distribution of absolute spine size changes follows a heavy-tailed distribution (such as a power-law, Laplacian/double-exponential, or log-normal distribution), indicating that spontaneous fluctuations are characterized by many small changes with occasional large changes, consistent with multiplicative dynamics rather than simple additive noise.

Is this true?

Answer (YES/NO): NO